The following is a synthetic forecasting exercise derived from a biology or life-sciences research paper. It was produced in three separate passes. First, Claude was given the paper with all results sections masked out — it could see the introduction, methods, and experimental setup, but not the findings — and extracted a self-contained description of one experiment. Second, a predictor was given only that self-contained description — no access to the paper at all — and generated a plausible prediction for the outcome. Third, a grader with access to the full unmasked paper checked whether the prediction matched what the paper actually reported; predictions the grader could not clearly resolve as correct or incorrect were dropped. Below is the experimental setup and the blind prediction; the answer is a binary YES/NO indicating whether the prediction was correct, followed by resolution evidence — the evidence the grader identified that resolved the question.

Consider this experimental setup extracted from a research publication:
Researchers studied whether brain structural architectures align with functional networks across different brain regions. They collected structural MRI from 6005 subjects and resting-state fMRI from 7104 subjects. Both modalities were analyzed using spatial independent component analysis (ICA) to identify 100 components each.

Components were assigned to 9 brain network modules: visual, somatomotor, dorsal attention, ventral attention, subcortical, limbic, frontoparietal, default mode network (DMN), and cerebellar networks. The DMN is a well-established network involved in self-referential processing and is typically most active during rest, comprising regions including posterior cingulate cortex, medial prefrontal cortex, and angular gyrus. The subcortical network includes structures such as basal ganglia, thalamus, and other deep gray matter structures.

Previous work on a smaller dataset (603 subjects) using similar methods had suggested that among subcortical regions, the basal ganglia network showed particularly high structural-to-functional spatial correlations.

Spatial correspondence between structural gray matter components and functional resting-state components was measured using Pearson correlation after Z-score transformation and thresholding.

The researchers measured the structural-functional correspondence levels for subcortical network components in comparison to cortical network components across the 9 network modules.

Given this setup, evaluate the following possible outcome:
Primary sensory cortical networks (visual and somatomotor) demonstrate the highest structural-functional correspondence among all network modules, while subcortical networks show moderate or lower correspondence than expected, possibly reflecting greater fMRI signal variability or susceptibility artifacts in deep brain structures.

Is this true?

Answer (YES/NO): YES